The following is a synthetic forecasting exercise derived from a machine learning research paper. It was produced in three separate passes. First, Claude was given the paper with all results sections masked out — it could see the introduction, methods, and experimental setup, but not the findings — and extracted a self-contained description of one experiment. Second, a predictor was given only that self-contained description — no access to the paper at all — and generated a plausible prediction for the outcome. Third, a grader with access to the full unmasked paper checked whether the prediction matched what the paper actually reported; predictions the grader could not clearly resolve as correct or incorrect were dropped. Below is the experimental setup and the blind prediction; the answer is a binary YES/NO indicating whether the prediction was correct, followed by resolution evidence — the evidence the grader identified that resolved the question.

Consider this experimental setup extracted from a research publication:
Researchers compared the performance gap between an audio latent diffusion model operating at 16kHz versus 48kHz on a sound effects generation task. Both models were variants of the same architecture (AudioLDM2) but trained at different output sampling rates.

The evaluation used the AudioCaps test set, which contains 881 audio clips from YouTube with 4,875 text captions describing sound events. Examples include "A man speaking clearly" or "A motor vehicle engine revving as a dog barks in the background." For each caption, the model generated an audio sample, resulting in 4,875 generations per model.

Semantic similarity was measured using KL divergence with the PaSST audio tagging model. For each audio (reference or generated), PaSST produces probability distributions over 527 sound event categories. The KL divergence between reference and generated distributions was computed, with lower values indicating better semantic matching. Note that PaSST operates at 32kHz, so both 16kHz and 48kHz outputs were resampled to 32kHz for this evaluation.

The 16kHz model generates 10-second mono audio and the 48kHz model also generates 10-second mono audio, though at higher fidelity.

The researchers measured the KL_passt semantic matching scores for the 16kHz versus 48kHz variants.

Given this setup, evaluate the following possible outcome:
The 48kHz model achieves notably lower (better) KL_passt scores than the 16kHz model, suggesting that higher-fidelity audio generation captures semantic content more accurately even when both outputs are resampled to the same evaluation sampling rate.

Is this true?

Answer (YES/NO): NO